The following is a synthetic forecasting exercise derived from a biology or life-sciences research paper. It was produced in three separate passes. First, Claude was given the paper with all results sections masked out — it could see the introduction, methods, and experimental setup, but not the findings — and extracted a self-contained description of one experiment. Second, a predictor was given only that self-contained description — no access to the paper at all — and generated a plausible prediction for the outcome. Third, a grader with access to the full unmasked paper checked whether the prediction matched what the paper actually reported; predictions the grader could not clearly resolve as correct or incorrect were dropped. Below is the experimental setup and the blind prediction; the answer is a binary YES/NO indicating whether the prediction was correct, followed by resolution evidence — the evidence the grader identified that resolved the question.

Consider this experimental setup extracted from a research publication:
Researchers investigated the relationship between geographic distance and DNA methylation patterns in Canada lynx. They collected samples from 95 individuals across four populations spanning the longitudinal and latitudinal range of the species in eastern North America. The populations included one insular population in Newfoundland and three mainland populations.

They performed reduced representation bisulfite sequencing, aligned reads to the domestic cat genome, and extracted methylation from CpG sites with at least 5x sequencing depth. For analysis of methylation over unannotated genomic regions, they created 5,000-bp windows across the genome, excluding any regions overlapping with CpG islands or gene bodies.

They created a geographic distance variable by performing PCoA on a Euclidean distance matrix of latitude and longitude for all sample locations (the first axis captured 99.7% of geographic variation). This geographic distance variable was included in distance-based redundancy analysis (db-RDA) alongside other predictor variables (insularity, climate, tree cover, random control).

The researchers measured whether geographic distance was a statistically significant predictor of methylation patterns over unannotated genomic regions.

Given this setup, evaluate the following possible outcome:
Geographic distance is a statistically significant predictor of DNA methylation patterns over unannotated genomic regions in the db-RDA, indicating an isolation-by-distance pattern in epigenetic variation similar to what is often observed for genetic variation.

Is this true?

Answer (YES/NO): YES